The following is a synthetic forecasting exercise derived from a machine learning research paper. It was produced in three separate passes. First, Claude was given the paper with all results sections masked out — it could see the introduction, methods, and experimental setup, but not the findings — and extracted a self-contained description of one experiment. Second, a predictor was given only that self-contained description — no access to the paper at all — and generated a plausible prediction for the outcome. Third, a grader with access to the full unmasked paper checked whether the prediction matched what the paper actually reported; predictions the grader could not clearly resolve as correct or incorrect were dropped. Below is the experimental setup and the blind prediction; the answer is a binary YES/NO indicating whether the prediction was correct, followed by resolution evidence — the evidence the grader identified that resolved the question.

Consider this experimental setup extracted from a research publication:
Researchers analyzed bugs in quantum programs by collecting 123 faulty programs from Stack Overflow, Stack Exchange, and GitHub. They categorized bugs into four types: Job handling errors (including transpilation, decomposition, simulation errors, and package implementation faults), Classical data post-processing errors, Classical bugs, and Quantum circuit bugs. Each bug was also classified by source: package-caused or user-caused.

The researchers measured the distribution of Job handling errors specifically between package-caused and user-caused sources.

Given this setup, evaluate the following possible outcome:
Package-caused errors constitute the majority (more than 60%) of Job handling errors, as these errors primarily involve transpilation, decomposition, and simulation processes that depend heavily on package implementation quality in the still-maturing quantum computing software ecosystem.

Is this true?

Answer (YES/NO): YES